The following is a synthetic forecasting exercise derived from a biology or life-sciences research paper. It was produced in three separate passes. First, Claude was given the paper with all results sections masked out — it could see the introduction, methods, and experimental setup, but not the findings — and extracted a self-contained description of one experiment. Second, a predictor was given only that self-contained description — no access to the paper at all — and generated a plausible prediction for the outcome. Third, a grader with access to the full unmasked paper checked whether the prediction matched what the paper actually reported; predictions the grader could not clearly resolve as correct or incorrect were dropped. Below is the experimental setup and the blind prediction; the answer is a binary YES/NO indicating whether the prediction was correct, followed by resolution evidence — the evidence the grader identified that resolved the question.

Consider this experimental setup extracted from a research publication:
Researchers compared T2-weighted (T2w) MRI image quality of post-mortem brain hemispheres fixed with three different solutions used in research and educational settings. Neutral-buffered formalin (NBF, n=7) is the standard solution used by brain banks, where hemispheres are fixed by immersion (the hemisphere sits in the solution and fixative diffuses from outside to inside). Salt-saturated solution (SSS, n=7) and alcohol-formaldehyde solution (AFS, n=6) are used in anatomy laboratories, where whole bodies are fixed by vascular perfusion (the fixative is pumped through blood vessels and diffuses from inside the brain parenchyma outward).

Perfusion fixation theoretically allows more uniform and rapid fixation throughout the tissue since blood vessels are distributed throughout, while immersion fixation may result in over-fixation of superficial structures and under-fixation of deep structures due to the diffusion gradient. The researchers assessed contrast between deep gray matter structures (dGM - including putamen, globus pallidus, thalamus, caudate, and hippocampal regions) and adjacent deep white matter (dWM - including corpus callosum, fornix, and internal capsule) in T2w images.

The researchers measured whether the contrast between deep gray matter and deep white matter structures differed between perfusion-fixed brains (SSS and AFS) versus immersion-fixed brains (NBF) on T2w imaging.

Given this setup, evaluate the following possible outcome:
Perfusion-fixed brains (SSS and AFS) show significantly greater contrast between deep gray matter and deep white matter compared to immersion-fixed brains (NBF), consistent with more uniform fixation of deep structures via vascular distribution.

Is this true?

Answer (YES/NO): NO